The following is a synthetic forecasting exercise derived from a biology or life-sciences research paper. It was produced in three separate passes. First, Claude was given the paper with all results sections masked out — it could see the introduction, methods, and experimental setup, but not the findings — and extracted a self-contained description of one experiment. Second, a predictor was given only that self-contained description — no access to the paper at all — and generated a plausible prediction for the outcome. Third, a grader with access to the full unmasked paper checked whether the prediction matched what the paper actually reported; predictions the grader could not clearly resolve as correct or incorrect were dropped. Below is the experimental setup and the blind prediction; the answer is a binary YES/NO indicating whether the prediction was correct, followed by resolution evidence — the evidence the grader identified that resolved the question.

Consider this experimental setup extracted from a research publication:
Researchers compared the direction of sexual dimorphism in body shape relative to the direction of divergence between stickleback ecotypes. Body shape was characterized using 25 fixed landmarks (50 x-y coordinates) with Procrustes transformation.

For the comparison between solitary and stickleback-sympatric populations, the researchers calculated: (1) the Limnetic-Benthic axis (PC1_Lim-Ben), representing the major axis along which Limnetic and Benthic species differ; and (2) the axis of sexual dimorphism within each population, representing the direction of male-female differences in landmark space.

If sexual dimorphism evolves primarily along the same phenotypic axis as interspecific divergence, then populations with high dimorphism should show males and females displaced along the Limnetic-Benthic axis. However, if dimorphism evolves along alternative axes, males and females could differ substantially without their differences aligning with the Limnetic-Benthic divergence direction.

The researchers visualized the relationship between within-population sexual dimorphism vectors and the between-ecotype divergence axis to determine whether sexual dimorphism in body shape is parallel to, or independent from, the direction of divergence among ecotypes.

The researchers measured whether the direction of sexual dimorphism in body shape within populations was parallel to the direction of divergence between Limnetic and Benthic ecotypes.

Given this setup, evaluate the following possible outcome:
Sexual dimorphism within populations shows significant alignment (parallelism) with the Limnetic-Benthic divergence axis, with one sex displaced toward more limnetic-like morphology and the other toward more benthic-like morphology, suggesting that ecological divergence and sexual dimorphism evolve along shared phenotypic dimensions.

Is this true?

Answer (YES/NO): NO